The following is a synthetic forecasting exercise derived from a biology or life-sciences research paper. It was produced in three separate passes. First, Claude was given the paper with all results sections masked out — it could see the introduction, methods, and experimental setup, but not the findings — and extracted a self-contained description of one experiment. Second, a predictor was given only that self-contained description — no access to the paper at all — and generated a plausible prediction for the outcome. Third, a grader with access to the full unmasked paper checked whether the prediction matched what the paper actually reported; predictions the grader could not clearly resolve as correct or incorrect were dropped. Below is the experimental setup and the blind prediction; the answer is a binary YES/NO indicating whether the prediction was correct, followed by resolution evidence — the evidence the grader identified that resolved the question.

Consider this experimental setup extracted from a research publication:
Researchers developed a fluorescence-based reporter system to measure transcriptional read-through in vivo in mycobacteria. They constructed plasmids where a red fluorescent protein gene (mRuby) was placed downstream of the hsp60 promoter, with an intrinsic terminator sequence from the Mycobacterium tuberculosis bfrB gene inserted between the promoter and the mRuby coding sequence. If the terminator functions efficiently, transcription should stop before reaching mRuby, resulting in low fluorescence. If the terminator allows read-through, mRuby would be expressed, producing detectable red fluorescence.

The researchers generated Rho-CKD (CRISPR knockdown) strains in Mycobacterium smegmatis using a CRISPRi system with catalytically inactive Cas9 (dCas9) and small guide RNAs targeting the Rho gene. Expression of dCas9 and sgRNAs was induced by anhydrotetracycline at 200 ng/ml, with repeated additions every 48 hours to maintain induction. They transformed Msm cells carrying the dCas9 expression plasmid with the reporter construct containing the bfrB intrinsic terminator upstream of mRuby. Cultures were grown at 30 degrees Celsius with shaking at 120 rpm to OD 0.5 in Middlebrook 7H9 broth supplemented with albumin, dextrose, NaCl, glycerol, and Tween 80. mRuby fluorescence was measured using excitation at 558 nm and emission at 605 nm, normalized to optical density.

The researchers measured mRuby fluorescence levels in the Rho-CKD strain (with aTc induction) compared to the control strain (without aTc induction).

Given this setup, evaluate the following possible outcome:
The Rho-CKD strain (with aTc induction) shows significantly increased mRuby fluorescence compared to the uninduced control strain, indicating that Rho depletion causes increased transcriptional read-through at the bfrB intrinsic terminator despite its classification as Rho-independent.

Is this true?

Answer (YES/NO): YES